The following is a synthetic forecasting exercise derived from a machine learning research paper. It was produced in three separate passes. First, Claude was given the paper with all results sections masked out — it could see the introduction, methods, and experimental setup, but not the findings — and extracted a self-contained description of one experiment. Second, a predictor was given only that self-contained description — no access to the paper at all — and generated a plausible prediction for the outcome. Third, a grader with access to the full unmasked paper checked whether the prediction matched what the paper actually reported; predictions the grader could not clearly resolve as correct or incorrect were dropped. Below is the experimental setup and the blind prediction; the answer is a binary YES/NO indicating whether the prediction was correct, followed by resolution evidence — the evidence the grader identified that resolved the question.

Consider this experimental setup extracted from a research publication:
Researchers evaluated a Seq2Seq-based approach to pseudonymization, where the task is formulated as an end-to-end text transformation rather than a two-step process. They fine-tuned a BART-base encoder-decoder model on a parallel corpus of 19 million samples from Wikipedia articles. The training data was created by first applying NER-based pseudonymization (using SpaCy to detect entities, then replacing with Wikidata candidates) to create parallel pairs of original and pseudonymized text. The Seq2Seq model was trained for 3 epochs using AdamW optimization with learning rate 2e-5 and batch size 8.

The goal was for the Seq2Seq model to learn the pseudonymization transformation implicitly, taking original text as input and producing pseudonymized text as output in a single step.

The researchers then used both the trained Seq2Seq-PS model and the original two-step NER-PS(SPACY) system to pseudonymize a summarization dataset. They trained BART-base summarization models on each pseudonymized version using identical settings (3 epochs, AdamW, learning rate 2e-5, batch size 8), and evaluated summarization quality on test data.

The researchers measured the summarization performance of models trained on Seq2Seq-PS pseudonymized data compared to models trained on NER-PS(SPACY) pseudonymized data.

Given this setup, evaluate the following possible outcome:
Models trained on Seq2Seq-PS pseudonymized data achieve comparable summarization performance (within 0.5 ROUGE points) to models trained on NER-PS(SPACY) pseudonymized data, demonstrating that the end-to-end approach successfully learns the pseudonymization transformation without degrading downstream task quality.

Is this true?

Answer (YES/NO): NO